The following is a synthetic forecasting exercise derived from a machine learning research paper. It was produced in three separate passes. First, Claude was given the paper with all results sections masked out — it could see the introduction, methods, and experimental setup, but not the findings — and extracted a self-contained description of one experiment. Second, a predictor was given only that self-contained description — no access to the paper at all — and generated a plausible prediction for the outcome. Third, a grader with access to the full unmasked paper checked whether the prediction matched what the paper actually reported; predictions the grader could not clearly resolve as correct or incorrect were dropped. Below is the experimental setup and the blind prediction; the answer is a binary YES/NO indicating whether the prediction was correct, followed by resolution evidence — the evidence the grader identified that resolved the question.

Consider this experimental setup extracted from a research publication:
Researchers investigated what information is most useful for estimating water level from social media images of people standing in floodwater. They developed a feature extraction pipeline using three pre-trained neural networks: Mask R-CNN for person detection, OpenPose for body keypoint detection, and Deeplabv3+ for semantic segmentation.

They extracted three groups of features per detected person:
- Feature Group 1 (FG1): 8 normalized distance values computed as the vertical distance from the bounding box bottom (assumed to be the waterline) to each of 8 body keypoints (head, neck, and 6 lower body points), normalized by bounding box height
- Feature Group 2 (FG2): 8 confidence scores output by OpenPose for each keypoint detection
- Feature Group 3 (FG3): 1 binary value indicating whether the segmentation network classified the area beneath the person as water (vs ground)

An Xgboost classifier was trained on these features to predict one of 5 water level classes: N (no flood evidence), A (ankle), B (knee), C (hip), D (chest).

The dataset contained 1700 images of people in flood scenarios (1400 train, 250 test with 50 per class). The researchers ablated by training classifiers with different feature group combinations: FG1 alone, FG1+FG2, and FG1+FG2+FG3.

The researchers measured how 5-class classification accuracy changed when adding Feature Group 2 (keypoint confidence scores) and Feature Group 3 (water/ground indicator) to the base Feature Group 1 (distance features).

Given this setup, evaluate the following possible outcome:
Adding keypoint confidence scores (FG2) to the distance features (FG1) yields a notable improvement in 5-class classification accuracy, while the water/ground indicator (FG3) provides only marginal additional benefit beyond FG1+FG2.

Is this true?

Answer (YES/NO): NO